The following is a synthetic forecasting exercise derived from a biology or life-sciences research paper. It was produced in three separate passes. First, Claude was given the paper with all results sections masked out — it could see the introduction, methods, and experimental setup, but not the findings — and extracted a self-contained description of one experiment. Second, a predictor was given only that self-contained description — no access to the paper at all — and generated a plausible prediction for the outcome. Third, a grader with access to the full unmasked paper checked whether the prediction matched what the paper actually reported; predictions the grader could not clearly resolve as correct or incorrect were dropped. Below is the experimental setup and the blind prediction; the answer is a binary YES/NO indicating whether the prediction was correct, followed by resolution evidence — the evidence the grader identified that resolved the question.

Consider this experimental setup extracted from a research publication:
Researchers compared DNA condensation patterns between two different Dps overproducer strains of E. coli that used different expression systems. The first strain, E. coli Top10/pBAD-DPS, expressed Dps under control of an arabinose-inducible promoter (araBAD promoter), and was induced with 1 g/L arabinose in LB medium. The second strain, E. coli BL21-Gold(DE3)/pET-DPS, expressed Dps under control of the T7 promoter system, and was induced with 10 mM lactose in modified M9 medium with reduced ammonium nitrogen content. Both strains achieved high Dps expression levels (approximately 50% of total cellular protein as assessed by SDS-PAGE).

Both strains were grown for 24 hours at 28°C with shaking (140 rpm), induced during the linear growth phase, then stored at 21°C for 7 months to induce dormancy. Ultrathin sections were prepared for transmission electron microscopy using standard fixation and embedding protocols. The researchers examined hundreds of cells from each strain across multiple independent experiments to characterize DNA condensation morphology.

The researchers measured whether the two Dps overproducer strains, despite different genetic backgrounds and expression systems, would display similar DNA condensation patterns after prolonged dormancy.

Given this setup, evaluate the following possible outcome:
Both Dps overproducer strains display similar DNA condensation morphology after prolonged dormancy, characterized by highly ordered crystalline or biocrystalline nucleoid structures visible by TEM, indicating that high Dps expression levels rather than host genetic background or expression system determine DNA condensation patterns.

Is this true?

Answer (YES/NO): NO